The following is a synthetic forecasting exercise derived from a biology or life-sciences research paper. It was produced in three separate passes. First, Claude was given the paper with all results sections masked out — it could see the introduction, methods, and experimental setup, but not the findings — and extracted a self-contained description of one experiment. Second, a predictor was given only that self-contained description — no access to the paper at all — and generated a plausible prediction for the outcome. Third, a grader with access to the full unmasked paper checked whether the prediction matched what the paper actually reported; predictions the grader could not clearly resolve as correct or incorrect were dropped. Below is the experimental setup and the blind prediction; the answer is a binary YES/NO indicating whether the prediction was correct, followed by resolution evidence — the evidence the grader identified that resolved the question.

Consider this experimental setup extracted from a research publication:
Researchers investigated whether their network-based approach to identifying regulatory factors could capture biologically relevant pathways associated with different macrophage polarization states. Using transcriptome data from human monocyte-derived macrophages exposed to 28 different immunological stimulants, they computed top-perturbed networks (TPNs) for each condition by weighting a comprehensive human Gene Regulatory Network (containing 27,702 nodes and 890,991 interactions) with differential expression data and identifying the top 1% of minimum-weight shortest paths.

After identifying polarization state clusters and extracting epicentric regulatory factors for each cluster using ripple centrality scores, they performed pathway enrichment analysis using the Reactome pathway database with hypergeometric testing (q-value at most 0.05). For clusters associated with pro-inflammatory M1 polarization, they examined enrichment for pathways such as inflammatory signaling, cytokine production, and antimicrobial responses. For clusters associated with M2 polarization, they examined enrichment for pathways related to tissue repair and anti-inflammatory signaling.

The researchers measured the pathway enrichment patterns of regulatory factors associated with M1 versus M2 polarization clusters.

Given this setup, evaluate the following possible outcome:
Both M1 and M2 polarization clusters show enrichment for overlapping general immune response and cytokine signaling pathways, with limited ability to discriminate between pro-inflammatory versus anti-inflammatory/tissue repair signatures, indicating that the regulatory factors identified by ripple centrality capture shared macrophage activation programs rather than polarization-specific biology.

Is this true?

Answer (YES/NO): NO